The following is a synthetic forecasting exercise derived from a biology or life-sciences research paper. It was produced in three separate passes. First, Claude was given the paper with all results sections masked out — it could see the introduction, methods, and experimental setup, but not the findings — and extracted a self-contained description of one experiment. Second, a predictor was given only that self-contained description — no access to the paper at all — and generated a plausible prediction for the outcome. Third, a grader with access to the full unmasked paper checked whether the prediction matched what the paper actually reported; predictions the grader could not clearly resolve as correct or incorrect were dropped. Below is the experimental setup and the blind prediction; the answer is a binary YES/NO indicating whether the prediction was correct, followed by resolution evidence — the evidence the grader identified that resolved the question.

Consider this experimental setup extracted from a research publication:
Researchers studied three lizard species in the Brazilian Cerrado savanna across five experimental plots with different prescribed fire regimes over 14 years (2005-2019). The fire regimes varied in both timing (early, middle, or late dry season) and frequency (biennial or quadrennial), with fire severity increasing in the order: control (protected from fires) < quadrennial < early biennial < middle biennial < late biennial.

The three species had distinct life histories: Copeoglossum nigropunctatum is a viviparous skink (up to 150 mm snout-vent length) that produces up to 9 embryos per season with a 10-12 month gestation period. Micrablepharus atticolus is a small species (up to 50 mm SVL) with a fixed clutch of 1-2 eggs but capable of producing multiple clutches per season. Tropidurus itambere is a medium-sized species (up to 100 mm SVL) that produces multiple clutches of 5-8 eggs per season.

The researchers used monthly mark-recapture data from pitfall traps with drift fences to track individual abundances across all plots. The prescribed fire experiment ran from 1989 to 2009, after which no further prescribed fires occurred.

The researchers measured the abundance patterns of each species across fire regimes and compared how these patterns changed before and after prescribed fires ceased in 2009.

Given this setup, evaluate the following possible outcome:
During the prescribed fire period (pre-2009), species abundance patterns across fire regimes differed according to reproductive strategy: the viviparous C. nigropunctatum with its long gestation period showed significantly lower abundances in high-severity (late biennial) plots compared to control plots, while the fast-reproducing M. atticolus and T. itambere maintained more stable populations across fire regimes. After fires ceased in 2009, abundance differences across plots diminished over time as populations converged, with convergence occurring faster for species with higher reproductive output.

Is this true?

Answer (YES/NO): NO